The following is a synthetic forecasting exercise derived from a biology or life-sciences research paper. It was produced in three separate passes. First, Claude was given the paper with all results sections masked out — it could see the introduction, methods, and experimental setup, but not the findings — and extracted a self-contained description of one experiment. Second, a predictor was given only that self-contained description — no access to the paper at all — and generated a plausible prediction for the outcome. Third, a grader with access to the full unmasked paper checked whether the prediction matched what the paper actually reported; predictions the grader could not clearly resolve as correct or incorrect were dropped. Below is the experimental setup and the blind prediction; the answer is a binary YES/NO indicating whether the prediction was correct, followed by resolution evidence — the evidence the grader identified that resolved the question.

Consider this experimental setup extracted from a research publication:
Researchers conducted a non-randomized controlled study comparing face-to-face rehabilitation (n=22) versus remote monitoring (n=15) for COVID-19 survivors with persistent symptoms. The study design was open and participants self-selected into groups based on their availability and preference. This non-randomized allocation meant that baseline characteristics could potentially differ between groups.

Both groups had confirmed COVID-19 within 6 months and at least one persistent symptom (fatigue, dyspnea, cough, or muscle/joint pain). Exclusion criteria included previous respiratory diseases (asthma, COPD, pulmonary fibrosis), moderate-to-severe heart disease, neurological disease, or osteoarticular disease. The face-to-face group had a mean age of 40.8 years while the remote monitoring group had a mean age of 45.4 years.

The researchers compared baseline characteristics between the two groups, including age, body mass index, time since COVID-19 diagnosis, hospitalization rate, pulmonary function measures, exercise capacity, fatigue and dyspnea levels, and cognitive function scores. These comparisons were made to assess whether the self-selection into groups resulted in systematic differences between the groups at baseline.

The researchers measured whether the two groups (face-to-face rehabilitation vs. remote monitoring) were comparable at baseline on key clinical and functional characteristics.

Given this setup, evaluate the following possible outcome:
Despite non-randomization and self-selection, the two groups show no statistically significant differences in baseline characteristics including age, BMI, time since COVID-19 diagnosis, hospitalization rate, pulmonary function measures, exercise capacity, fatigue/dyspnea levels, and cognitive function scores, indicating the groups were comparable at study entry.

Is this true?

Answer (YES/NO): YES